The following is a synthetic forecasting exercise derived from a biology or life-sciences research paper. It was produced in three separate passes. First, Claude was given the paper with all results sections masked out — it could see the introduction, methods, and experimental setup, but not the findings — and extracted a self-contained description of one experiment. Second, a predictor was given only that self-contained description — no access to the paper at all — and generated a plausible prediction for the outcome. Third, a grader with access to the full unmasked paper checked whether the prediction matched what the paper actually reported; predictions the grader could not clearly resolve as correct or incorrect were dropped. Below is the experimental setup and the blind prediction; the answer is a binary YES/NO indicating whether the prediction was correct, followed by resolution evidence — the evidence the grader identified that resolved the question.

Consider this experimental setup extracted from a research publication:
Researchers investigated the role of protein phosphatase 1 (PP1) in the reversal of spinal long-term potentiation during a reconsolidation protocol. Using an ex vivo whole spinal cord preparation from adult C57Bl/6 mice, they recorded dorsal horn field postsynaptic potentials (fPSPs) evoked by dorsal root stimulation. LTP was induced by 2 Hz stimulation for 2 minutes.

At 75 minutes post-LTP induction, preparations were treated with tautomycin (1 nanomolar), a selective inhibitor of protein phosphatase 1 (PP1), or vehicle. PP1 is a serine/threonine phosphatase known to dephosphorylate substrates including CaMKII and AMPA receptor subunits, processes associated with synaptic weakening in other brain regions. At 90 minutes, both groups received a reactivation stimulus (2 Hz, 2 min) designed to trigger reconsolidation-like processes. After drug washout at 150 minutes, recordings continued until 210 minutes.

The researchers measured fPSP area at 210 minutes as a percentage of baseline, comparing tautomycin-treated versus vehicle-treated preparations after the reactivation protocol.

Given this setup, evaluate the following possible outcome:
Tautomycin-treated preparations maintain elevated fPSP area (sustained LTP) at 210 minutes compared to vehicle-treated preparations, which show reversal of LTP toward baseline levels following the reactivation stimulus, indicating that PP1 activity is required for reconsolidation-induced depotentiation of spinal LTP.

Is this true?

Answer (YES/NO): YES